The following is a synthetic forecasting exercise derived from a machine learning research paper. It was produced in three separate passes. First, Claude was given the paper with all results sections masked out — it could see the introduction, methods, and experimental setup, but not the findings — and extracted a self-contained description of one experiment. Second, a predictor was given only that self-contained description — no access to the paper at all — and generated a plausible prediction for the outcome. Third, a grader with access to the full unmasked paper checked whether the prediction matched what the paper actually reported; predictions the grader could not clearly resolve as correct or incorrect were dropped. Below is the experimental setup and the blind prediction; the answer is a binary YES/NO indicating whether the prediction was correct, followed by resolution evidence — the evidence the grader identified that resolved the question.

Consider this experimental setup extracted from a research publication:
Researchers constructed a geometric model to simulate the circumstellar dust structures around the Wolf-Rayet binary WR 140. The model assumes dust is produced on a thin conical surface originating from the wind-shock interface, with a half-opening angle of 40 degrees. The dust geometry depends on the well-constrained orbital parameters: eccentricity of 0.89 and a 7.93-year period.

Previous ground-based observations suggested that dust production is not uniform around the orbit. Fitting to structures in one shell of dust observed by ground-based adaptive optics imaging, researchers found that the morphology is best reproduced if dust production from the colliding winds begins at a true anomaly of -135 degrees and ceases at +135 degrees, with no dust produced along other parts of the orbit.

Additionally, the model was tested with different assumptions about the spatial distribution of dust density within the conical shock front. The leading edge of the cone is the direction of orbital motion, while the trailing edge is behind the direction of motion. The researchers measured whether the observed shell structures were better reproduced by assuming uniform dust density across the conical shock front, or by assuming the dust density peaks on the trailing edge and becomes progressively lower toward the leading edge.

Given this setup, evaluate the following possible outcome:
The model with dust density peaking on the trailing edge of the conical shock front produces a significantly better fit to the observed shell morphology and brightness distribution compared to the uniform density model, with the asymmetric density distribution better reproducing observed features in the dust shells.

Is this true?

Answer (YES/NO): YES